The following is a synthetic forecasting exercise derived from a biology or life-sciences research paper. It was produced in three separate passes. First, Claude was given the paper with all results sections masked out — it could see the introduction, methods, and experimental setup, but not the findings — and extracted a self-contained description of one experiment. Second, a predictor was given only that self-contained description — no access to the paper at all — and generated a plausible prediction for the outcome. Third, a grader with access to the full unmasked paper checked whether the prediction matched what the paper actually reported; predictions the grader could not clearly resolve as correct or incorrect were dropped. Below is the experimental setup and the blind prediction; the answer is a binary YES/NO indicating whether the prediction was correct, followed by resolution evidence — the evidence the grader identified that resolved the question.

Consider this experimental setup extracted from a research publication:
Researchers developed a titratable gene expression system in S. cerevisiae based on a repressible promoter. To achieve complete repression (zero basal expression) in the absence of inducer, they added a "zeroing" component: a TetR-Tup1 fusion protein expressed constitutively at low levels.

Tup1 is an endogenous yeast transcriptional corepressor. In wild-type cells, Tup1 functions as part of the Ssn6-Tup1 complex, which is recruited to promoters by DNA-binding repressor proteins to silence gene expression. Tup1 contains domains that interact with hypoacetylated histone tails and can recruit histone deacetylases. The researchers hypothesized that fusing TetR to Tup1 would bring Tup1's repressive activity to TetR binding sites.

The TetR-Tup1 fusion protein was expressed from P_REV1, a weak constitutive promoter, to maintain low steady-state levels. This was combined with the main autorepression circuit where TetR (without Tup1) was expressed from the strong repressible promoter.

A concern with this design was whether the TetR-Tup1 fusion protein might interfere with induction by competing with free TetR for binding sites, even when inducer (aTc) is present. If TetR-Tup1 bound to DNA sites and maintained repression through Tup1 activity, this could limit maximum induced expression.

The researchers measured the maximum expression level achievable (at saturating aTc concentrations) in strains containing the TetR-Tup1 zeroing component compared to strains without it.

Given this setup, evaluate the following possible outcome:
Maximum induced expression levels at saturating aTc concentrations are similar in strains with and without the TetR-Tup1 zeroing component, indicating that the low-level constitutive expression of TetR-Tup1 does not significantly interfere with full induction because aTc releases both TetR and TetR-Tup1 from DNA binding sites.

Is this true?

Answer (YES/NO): YES